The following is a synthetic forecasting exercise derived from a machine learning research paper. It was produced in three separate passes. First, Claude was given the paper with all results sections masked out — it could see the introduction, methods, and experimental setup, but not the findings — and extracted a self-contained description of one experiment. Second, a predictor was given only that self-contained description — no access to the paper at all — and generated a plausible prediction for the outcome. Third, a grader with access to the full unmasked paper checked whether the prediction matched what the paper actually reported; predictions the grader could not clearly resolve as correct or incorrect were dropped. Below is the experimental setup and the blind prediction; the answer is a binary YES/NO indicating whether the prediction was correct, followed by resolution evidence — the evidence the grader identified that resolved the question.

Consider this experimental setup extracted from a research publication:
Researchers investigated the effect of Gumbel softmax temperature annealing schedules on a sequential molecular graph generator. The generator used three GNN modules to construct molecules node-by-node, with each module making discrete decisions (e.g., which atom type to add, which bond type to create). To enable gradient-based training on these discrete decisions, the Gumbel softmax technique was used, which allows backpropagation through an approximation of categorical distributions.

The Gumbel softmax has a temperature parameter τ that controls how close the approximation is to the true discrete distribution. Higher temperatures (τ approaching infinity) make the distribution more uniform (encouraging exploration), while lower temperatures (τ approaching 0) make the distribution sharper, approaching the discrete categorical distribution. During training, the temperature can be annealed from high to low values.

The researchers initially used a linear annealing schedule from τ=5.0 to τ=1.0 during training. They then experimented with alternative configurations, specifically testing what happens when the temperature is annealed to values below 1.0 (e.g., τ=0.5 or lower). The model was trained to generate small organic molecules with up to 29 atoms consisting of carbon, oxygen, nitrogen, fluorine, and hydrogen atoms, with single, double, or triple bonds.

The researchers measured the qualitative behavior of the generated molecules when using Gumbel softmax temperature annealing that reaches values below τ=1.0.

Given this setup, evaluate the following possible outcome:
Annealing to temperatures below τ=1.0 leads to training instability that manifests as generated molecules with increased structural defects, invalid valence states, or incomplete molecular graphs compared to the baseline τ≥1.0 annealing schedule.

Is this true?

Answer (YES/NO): NO